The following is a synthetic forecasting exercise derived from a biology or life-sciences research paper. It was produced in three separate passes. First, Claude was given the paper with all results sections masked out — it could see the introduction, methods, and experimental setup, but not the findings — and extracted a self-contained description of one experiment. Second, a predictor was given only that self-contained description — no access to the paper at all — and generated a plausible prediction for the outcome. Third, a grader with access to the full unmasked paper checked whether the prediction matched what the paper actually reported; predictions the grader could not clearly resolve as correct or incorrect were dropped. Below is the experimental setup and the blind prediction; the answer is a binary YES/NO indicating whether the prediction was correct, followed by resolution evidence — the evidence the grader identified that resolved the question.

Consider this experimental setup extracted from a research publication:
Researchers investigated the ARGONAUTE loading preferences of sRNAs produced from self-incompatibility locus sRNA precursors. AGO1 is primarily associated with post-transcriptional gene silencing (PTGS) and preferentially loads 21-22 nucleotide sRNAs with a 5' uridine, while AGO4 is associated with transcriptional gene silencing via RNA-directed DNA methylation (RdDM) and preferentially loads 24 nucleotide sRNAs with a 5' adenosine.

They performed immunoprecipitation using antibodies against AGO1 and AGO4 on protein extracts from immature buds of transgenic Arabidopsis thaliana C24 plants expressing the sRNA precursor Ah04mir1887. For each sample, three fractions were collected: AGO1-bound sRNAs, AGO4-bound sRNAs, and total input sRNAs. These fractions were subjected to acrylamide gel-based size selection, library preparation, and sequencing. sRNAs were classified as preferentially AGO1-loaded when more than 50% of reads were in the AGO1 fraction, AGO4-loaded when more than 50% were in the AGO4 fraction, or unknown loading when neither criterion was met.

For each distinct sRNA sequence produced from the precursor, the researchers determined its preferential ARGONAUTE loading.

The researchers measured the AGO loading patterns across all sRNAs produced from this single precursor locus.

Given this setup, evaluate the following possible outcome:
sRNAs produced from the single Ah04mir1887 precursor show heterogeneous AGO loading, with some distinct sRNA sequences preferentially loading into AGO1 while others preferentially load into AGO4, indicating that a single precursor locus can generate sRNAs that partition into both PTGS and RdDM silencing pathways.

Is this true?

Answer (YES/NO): YES